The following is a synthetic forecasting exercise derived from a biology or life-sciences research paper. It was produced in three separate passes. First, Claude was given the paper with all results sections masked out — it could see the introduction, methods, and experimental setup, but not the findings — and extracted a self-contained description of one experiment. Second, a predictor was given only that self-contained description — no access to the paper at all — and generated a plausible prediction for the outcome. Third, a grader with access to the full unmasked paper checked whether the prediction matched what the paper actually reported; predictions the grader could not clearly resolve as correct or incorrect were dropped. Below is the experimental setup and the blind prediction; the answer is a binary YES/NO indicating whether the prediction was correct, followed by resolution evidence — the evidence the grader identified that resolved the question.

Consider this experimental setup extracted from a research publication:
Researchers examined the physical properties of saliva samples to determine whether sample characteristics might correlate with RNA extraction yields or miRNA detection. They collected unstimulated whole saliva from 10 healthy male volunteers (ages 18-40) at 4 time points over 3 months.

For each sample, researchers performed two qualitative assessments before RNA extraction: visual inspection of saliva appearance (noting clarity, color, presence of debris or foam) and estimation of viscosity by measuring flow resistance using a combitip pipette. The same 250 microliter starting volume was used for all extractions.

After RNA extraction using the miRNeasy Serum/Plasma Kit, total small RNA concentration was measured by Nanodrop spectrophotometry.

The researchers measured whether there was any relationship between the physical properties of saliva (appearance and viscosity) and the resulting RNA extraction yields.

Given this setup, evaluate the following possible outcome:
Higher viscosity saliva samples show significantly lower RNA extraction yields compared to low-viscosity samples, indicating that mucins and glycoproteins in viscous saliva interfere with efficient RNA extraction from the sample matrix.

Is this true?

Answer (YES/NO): NO